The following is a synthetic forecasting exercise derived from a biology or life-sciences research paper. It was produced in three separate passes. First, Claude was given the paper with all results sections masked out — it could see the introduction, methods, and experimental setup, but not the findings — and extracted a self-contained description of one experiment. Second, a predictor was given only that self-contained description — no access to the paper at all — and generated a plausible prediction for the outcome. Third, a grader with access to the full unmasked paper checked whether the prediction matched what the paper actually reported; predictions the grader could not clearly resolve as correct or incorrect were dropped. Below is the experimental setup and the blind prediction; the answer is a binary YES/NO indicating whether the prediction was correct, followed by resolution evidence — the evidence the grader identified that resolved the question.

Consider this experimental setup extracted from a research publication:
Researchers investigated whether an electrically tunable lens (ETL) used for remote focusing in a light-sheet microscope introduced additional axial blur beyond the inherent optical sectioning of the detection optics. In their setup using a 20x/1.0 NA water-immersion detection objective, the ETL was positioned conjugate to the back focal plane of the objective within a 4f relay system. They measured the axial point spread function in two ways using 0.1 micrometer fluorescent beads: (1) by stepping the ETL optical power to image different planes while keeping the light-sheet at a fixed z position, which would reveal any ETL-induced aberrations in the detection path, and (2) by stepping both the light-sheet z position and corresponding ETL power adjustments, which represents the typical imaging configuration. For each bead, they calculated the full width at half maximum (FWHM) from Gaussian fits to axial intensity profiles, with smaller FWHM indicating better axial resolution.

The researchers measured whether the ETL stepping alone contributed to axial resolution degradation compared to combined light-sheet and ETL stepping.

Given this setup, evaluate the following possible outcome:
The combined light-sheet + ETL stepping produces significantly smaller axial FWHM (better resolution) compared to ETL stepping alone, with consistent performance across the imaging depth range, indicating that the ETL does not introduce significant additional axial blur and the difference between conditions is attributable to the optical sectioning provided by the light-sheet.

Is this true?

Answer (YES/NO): NO